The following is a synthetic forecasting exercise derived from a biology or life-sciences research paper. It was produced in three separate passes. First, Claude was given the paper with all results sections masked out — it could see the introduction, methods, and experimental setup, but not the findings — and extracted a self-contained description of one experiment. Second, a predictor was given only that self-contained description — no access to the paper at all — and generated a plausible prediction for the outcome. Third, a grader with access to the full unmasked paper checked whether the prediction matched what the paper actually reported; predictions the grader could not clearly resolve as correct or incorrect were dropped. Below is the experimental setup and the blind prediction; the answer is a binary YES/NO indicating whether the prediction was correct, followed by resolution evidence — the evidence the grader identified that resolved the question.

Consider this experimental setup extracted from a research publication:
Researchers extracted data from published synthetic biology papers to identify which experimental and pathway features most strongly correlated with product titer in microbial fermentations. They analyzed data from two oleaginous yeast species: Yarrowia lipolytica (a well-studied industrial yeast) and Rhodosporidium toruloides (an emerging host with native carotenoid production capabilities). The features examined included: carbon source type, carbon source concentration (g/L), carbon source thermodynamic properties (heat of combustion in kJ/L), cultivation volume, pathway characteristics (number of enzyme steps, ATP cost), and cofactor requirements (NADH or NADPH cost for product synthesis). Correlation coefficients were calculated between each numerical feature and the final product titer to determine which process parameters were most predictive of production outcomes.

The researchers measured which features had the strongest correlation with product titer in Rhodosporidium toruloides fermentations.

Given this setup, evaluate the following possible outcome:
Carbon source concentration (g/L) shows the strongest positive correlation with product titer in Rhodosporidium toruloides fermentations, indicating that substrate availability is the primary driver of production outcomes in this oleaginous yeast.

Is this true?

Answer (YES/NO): NO